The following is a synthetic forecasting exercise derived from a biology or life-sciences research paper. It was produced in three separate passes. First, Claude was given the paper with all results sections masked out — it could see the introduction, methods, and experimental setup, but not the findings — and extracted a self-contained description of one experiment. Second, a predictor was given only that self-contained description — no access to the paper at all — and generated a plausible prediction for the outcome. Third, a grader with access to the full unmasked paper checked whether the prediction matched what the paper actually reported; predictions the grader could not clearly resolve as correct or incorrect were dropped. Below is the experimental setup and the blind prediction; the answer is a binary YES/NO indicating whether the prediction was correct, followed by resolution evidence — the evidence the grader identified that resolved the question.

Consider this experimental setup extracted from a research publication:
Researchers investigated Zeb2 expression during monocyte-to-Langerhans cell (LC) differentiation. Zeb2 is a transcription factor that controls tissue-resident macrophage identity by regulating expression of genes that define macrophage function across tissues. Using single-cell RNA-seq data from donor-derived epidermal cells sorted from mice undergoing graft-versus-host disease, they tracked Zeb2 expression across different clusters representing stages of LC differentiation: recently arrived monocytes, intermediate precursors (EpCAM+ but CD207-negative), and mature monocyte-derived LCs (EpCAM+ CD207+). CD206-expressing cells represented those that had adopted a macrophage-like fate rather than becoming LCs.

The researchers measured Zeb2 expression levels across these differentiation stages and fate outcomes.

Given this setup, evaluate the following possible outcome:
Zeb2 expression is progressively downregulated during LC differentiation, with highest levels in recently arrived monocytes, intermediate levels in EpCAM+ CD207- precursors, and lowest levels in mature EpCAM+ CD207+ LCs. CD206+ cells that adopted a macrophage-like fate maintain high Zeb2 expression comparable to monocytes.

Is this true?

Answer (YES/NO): NO